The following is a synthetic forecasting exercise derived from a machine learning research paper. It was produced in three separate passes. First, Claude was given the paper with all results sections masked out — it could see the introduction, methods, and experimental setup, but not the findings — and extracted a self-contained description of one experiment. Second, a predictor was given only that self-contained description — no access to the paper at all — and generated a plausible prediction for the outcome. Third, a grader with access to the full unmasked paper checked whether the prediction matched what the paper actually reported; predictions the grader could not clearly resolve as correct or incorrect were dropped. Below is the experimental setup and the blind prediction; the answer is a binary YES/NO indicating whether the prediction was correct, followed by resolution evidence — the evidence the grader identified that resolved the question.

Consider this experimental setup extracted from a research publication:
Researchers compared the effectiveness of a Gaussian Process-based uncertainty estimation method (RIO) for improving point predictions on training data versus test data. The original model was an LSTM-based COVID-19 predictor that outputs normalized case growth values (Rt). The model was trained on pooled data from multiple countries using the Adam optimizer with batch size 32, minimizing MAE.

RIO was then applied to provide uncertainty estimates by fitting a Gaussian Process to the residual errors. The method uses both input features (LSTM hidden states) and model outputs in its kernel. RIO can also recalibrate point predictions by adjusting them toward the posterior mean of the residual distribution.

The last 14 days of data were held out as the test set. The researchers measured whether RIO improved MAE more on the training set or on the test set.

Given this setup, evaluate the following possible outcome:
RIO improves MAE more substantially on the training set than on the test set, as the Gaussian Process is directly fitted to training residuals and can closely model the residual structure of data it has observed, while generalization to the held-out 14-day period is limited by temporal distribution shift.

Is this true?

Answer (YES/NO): YES